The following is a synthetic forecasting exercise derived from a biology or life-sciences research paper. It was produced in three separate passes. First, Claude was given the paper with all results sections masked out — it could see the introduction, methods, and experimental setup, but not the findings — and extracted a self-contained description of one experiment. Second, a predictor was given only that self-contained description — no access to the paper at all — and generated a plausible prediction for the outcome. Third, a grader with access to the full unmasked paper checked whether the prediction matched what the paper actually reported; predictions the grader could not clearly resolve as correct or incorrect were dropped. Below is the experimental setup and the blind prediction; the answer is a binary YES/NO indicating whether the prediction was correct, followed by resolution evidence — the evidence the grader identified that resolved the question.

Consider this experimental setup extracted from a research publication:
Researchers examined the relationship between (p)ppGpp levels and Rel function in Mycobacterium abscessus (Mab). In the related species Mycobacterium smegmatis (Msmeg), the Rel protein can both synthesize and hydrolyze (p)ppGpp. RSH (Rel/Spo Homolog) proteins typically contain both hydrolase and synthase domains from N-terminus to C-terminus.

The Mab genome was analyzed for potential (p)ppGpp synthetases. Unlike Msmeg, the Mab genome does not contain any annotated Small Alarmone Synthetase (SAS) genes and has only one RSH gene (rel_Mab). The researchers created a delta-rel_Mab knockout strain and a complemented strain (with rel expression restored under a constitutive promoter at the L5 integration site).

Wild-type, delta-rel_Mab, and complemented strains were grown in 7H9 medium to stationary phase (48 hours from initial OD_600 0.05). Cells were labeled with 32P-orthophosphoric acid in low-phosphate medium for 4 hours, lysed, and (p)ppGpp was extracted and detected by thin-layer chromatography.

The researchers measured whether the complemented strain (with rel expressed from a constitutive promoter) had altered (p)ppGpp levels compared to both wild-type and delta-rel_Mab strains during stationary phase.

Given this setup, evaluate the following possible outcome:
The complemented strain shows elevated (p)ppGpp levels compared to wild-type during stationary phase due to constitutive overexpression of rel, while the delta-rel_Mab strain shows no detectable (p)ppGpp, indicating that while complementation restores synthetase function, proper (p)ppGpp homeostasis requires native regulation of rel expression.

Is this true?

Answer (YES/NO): NO